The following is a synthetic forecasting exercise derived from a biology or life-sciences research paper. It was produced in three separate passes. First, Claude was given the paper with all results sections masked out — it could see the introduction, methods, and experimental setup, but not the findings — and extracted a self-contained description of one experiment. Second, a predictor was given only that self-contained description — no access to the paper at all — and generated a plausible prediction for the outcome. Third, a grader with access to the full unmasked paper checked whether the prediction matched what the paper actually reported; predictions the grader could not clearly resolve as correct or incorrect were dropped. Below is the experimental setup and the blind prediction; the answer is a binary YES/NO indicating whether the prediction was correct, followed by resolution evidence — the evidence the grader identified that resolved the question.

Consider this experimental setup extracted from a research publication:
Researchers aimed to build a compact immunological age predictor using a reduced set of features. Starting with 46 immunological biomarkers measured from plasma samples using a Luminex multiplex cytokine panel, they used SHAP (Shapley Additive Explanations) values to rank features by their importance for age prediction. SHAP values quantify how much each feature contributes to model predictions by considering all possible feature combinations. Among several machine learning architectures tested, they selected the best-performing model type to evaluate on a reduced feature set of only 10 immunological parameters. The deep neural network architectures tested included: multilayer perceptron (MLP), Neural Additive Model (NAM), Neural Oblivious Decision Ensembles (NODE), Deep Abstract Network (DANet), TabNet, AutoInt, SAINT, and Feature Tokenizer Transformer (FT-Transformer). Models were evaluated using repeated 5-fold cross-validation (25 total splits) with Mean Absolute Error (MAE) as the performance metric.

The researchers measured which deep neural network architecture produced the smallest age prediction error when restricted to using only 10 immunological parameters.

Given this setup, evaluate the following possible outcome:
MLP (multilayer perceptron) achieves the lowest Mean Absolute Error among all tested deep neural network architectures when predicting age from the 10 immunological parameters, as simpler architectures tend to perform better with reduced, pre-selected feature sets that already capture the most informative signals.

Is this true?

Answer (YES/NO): NO